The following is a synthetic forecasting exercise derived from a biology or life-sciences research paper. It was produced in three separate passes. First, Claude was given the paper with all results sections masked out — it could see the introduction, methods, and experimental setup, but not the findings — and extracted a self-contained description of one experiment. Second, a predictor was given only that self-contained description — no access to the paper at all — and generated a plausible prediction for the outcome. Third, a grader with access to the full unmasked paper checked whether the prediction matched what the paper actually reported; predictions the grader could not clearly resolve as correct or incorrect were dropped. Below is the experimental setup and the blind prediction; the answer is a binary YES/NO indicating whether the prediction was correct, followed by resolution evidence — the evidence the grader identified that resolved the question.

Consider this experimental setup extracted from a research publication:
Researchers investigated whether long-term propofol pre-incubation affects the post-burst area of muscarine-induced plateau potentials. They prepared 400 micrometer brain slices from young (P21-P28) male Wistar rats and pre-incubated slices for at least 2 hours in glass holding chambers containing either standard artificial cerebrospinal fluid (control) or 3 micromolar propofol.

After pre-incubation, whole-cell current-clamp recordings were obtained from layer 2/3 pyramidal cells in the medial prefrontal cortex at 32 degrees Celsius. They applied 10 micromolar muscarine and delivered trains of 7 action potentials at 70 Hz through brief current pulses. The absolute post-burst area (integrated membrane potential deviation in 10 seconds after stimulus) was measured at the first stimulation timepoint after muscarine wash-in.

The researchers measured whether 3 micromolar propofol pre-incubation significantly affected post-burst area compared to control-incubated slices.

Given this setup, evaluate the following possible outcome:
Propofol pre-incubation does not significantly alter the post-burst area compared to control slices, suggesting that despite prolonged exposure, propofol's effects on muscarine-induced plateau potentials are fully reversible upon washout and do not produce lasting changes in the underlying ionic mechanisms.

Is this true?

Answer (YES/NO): YES